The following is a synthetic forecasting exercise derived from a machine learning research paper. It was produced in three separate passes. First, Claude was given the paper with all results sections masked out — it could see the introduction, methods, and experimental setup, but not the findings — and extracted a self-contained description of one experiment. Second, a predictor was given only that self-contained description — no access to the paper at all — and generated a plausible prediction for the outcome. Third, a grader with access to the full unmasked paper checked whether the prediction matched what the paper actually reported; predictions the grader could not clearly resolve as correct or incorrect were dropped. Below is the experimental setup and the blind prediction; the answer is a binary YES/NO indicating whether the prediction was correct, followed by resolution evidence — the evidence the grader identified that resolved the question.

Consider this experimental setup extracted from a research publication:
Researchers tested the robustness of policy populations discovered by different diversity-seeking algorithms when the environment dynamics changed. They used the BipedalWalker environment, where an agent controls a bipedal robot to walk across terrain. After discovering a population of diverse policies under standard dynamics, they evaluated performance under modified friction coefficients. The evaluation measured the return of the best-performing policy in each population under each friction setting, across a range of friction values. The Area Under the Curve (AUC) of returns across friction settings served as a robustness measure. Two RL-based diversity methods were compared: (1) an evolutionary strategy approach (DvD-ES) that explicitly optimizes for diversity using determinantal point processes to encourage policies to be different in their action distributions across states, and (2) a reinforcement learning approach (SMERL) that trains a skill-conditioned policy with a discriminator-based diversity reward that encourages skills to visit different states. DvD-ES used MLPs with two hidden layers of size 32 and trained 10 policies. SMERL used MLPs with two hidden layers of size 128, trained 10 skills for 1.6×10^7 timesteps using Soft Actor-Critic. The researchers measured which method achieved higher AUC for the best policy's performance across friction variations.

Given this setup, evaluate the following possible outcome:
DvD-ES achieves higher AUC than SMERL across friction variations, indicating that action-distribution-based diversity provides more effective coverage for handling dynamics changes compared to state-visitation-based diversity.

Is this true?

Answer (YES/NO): YES